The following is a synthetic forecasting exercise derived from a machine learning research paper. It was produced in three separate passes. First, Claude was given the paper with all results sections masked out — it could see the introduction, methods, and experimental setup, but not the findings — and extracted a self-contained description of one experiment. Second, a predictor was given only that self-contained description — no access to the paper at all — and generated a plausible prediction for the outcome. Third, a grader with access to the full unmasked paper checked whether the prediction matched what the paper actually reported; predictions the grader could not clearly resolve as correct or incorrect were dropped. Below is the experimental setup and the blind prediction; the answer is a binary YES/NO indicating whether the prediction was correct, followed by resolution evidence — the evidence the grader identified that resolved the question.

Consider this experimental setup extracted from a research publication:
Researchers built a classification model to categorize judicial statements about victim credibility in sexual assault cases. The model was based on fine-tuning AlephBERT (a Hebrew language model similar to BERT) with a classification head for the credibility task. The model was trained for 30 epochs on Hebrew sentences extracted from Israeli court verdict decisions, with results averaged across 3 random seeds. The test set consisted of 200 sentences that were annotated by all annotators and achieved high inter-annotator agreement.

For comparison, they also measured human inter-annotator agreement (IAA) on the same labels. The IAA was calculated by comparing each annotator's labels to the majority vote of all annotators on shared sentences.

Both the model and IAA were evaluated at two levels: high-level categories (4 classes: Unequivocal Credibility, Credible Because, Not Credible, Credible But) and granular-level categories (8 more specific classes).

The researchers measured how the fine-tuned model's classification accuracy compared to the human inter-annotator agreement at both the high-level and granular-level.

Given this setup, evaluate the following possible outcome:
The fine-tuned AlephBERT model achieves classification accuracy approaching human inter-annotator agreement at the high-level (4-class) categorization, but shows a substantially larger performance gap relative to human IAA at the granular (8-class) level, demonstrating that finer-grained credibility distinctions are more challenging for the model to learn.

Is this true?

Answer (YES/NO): NO